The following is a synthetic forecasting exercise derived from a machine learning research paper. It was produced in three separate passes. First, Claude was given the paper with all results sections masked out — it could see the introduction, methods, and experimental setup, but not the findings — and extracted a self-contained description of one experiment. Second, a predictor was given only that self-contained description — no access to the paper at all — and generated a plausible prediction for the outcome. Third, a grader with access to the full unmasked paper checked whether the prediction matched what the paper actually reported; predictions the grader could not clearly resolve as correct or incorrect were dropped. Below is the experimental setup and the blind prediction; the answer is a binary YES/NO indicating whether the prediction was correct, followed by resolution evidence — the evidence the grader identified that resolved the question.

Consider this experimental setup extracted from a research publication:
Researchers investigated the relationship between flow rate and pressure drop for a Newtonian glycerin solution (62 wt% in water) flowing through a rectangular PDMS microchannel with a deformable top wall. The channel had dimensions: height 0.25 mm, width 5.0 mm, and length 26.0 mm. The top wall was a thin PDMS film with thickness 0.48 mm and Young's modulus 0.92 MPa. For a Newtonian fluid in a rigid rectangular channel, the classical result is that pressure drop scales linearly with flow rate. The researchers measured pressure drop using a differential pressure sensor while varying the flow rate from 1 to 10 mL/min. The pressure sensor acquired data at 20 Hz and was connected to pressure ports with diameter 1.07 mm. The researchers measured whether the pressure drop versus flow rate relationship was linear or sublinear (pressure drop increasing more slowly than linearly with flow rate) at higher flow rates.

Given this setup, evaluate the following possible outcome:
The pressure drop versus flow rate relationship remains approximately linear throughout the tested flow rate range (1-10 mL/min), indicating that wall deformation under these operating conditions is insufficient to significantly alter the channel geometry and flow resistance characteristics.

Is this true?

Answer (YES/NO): NO